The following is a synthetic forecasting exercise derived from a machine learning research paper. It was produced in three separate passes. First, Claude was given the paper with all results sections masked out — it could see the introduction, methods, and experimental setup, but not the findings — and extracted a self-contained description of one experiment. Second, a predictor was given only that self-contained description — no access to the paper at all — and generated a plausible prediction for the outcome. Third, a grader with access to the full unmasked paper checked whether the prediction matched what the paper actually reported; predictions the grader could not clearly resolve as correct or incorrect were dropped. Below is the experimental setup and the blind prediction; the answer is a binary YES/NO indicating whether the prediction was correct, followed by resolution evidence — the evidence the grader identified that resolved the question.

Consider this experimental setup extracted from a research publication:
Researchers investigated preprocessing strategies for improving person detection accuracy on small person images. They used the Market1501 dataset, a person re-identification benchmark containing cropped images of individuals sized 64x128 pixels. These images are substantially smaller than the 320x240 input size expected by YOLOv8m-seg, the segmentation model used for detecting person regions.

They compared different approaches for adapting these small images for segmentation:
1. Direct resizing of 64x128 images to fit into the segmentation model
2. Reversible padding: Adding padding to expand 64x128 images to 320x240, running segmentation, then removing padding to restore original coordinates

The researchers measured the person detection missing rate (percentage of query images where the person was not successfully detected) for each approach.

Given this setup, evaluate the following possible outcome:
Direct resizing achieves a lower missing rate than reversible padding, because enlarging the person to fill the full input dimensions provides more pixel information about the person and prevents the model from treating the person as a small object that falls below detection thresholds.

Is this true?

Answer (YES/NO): NO